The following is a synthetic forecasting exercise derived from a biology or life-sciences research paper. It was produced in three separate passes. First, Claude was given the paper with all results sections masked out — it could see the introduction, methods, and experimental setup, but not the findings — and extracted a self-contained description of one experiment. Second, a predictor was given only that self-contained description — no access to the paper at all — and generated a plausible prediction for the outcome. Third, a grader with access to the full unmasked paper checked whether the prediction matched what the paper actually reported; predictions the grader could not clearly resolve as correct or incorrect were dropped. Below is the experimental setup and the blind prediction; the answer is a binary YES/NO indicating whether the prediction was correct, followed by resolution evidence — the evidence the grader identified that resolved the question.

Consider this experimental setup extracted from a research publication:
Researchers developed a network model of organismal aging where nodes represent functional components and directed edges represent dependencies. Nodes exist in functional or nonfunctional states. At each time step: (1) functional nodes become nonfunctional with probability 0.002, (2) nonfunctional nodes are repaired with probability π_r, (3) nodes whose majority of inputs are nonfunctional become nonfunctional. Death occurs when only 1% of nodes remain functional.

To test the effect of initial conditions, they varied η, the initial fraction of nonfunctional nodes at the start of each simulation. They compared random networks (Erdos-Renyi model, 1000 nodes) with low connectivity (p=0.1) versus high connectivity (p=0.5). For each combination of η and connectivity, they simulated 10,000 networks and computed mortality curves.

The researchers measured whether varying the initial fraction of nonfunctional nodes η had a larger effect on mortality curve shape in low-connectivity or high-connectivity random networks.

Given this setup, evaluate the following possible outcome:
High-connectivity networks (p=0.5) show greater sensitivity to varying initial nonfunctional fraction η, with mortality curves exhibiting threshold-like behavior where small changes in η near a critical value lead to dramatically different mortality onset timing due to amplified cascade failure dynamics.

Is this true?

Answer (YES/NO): NO